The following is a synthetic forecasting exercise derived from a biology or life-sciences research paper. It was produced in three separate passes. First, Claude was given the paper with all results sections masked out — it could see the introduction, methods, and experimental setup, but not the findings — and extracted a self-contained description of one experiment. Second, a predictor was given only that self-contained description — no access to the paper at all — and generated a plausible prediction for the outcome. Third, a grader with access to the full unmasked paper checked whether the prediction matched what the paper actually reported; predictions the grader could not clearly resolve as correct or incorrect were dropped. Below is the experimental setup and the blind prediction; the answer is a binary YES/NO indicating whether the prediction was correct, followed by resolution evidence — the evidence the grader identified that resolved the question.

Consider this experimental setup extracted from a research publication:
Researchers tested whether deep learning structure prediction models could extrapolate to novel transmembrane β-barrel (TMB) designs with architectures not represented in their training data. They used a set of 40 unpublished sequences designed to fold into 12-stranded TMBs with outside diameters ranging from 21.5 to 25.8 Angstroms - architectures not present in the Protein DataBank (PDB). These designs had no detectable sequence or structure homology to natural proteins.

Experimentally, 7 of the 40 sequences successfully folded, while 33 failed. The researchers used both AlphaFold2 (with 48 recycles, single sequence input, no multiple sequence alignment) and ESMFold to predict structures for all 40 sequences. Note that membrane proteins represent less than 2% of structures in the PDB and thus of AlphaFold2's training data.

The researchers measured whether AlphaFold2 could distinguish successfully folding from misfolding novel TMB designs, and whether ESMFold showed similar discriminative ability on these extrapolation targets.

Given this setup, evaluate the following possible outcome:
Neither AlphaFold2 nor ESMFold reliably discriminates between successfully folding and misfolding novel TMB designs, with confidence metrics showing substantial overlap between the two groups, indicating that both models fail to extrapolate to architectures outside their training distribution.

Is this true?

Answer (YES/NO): NO